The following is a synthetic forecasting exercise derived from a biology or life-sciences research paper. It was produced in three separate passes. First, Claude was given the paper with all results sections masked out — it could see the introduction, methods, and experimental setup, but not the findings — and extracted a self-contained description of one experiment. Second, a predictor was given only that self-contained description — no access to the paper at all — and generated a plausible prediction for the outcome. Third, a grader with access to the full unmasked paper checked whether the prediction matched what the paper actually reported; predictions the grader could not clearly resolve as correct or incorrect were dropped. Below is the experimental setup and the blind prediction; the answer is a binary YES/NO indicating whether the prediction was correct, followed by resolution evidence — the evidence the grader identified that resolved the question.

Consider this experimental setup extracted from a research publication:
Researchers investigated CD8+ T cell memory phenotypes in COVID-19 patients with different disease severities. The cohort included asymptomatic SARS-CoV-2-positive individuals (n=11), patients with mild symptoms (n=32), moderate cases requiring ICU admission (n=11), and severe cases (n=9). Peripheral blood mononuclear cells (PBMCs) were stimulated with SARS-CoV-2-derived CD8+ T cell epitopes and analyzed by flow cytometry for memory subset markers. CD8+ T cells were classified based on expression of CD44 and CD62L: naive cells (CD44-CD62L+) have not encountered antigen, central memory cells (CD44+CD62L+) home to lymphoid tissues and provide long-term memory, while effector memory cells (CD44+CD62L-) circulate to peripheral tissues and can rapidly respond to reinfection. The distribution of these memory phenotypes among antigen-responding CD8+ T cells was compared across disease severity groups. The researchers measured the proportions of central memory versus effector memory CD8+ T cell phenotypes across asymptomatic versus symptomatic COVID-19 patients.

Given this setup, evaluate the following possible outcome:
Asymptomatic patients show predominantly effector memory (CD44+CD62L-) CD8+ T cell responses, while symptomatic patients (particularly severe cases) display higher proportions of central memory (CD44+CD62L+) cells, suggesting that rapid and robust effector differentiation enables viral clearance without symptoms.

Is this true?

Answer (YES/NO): NO